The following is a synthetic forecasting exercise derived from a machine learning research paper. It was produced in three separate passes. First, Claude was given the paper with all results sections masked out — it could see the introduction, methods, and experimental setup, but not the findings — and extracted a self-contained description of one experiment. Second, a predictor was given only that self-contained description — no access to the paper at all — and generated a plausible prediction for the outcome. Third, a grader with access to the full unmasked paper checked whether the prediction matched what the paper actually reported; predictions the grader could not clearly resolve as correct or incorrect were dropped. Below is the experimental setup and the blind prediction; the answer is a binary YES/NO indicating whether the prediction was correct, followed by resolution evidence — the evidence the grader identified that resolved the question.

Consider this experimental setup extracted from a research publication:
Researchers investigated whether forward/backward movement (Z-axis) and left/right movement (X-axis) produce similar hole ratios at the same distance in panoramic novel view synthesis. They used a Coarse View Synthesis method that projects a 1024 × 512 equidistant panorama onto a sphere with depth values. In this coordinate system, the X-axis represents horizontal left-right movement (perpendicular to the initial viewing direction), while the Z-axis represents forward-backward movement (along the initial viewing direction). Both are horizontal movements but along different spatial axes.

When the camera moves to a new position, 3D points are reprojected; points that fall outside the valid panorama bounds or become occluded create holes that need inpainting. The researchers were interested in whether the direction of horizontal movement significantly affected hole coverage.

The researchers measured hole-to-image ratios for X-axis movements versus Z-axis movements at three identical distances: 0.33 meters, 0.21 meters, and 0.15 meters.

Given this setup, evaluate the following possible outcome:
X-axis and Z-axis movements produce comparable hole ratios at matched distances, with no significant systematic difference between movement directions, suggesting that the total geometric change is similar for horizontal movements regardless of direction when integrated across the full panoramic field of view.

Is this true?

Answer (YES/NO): NO